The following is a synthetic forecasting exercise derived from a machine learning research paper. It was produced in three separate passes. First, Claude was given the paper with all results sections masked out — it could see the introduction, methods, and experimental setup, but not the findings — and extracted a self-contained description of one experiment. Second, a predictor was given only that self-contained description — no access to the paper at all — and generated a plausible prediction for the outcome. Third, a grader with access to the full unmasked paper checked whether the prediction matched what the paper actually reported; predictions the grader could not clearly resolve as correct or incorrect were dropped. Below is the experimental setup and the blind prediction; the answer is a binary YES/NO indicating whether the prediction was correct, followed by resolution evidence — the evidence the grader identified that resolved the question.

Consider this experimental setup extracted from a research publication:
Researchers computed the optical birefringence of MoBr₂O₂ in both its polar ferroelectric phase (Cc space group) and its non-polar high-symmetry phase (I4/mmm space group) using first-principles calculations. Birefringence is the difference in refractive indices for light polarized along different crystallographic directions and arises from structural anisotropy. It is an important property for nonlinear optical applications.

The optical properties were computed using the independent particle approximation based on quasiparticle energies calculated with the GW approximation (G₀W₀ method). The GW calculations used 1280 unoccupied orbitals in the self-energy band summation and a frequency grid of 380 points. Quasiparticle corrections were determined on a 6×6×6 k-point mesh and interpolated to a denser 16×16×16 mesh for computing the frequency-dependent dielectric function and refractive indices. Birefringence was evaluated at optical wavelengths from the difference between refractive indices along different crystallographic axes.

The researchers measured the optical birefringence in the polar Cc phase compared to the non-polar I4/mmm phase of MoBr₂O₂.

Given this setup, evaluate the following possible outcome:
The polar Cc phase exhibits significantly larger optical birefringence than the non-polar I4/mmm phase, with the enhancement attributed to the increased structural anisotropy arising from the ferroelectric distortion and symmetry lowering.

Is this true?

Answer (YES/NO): NO